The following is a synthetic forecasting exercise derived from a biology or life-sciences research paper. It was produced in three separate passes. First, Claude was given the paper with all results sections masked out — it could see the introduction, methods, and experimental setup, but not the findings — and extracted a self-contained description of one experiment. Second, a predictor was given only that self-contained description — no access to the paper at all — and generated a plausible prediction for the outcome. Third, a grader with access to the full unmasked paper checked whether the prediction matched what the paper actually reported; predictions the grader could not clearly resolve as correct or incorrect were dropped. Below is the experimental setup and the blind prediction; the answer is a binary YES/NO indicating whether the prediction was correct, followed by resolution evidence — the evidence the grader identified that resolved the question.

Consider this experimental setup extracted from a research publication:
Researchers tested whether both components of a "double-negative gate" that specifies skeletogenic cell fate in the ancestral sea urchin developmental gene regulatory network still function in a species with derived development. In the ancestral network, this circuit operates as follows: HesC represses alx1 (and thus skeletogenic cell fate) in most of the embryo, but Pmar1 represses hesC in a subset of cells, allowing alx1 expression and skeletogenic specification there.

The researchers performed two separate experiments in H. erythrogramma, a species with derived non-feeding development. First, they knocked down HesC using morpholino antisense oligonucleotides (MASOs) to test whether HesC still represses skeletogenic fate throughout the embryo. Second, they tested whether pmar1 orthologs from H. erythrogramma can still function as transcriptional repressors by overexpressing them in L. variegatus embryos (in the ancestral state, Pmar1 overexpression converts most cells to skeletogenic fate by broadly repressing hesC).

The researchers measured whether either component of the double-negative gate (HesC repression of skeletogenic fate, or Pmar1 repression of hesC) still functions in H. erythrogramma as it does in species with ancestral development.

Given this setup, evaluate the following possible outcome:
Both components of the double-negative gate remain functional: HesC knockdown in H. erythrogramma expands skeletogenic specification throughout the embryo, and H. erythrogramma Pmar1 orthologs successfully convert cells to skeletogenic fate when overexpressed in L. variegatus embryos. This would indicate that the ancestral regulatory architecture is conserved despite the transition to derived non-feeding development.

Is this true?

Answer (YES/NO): NO